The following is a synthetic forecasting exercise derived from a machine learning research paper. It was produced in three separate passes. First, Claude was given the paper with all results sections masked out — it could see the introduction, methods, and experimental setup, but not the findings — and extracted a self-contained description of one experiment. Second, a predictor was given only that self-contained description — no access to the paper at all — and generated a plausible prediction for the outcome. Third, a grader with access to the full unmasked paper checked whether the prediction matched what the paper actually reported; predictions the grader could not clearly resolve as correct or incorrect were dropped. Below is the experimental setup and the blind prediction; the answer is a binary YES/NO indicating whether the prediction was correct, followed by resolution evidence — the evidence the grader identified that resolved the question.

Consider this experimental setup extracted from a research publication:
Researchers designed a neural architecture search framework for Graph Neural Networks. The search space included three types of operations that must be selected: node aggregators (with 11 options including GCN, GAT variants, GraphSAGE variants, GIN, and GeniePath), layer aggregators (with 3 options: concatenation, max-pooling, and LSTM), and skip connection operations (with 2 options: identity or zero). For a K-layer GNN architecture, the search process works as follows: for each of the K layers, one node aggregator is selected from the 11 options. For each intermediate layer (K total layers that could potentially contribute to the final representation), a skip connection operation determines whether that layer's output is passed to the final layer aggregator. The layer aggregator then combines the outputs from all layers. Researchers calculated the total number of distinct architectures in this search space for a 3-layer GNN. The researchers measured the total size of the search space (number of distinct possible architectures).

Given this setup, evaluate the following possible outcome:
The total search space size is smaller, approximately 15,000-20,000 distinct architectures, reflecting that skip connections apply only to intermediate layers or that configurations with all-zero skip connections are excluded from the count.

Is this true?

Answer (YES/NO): NO